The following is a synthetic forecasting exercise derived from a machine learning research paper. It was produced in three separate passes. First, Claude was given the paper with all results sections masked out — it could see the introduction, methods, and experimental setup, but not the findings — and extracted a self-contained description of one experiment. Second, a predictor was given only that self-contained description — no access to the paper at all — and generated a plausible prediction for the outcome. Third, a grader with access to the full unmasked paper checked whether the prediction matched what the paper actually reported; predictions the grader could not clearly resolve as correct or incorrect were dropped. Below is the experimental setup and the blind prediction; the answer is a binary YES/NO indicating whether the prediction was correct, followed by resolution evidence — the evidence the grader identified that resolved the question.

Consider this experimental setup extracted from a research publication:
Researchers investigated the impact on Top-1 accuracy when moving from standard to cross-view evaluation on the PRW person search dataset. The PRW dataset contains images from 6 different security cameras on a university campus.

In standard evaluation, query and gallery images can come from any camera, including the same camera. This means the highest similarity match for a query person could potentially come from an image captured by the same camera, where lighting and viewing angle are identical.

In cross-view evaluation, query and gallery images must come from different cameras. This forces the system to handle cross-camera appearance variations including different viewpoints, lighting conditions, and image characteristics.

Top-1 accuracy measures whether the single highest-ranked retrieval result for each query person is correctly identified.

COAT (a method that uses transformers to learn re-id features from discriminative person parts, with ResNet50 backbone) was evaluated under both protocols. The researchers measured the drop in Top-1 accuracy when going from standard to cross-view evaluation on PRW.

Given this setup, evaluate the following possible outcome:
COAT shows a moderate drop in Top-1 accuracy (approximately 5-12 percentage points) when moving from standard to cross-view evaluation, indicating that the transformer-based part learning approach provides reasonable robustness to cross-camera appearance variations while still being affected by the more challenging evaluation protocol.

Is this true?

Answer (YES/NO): NO